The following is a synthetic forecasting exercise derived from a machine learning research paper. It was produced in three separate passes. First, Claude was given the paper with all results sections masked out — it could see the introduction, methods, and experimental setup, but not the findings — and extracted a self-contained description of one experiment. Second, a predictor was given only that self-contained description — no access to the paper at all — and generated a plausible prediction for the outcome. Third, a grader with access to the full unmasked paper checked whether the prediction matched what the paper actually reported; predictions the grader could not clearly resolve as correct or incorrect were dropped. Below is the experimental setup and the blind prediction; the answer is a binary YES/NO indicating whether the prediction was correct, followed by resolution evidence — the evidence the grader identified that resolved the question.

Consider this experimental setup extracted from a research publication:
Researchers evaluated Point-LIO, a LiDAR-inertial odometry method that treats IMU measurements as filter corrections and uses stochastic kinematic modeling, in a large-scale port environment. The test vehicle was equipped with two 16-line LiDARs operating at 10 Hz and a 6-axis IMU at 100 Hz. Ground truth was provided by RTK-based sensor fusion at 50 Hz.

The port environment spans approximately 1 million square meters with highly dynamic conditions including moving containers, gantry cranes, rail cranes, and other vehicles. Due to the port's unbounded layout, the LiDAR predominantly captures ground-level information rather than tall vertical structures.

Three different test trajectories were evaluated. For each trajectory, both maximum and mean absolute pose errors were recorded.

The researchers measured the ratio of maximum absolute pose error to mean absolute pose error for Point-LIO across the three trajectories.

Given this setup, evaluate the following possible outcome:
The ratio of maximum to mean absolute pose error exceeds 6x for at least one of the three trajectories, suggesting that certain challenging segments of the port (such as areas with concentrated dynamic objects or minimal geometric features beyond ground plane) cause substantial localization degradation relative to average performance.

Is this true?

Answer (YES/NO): YES